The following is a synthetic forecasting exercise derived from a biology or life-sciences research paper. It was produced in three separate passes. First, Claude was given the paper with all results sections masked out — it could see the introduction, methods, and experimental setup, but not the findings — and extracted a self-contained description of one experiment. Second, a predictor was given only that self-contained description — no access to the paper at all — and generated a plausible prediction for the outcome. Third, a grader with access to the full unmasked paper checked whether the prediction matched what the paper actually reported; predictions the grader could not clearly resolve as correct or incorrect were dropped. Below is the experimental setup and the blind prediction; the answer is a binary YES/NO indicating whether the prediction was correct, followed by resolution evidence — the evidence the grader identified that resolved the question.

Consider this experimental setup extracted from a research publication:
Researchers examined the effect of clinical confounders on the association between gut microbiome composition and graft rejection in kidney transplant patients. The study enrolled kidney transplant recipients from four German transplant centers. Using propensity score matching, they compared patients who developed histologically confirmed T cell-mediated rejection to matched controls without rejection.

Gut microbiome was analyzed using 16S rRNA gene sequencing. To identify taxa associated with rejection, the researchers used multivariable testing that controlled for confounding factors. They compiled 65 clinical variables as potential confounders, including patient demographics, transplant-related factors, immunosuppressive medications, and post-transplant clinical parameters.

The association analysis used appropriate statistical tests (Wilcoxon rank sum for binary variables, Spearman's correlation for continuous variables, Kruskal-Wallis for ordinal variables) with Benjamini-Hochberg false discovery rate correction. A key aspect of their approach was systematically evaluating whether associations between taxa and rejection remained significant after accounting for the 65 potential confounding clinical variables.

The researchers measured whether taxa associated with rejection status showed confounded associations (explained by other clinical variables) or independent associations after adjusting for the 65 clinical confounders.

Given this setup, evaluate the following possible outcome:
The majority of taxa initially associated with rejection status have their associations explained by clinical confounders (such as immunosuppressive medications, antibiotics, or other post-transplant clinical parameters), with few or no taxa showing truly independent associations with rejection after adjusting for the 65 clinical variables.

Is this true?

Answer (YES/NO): NO